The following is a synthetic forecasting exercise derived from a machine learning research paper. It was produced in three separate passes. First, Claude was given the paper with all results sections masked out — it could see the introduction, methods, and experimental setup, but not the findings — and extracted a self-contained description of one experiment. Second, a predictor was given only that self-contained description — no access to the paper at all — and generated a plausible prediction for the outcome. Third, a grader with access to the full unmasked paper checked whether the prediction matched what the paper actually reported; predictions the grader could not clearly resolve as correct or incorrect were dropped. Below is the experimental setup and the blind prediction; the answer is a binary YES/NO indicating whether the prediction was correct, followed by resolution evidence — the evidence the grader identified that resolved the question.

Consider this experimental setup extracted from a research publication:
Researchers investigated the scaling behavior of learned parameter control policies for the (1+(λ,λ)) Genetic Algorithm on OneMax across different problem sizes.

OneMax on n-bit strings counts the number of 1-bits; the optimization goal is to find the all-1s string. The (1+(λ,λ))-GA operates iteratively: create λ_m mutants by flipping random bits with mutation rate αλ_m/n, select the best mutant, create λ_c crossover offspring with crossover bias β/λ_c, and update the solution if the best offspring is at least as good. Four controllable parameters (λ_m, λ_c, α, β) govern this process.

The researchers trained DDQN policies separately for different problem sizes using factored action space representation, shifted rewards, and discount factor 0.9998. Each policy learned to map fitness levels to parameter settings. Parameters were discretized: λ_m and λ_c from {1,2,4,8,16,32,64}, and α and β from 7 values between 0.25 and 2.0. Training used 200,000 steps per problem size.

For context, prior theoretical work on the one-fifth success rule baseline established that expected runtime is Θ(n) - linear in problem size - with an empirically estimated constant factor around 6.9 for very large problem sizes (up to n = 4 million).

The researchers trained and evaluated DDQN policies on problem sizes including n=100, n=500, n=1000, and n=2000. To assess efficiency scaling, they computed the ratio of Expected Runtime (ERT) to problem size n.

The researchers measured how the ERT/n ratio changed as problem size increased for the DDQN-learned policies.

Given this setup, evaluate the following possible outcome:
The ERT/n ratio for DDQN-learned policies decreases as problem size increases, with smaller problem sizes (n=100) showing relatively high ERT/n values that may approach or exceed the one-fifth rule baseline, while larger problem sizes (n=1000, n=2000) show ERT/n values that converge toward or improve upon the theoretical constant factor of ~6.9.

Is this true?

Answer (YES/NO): NO